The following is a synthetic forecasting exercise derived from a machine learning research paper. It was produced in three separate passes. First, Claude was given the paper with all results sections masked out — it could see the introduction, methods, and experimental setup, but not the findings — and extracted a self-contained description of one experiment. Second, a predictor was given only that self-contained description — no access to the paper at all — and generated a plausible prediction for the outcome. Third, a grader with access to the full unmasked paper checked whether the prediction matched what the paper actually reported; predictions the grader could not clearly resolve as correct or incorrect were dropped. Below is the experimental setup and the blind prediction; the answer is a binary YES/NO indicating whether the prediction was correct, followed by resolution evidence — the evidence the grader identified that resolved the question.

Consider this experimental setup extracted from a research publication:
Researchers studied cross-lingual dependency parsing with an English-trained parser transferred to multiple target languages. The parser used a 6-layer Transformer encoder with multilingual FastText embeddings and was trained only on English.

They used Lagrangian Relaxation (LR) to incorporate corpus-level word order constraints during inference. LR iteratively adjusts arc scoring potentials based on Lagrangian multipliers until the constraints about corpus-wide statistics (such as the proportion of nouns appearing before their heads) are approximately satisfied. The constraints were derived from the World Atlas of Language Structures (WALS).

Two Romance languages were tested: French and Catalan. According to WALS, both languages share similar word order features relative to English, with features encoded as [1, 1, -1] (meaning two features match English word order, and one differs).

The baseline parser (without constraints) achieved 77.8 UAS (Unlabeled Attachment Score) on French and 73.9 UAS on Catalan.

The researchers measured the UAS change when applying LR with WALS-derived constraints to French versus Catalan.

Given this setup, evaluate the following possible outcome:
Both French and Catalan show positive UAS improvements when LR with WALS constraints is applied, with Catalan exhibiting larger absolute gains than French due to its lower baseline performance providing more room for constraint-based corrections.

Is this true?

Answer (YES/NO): NO